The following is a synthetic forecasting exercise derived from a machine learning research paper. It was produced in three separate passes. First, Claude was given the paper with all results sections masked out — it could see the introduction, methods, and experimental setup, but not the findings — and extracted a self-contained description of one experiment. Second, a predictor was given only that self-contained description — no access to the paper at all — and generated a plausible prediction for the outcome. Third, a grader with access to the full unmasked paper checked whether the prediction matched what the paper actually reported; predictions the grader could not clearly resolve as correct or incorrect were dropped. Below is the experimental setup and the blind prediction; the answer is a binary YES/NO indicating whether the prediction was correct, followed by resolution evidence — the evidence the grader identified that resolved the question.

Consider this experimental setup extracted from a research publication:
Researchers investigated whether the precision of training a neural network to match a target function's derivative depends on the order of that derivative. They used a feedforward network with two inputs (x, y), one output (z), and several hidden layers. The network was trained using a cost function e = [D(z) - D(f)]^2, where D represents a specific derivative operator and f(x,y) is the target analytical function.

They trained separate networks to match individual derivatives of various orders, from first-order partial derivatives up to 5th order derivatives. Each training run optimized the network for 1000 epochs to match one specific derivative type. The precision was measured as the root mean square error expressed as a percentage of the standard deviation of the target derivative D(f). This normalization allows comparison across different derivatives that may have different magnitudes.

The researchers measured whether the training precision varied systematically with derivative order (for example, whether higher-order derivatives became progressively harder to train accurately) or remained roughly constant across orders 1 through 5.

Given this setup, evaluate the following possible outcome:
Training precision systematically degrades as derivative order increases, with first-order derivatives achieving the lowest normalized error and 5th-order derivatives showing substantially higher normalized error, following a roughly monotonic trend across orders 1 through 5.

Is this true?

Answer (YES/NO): NO